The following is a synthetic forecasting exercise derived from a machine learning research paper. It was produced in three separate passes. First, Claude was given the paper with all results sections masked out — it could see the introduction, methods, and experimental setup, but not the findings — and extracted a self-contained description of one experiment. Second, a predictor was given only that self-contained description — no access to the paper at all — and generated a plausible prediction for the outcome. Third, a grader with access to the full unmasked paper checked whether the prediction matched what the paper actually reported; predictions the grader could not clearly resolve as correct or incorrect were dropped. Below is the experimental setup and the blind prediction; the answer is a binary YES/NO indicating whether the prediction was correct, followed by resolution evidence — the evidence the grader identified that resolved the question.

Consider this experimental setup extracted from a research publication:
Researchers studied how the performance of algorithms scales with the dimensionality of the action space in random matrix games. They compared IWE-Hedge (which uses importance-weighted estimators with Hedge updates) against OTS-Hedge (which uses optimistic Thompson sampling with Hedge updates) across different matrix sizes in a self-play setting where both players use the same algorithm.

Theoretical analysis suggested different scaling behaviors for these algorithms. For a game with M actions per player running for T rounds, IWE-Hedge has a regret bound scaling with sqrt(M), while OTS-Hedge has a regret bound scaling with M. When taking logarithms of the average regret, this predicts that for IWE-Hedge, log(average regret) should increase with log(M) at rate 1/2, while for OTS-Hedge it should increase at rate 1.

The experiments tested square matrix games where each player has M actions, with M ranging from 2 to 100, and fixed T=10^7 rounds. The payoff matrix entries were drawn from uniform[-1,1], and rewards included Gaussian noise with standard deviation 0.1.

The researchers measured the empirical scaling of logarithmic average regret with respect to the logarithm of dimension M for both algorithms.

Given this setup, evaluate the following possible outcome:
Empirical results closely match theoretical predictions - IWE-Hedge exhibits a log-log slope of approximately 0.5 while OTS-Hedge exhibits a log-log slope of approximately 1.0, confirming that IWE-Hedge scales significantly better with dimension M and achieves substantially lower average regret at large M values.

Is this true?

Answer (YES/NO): YES